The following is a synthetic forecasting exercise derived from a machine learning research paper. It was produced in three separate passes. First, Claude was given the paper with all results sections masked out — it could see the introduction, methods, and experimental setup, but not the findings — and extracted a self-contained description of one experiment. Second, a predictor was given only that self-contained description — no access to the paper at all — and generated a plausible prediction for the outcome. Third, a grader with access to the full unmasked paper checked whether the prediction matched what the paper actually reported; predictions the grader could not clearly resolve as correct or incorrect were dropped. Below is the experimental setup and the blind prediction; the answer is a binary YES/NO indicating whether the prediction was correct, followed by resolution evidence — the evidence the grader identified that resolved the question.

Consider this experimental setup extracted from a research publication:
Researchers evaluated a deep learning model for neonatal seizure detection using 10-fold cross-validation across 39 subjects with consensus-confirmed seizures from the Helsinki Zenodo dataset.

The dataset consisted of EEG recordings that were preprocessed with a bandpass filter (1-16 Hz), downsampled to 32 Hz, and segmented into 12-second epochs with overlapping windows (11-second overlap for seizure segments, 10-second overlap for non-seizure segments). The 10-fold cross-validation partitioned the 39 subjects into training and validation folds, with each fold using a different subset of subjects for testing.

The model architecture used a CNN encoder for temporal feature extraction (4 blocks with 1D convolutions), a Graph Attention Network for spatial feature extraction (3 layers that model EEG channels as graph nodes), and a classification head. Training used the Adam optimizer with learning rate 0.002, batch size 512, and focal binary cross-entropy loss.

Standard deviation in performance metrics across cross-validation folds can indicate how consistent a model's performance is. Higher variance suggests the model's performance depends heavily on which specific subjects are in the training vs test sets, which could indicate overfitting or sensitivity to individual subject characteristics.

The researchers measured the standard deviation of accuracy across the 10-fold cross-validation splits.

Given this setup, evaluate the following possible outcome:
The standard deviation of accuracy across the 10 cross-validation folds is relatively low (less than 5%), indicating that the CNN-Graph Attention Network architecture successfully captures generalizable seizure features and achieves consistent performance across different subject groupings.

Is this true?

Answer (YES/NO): YES